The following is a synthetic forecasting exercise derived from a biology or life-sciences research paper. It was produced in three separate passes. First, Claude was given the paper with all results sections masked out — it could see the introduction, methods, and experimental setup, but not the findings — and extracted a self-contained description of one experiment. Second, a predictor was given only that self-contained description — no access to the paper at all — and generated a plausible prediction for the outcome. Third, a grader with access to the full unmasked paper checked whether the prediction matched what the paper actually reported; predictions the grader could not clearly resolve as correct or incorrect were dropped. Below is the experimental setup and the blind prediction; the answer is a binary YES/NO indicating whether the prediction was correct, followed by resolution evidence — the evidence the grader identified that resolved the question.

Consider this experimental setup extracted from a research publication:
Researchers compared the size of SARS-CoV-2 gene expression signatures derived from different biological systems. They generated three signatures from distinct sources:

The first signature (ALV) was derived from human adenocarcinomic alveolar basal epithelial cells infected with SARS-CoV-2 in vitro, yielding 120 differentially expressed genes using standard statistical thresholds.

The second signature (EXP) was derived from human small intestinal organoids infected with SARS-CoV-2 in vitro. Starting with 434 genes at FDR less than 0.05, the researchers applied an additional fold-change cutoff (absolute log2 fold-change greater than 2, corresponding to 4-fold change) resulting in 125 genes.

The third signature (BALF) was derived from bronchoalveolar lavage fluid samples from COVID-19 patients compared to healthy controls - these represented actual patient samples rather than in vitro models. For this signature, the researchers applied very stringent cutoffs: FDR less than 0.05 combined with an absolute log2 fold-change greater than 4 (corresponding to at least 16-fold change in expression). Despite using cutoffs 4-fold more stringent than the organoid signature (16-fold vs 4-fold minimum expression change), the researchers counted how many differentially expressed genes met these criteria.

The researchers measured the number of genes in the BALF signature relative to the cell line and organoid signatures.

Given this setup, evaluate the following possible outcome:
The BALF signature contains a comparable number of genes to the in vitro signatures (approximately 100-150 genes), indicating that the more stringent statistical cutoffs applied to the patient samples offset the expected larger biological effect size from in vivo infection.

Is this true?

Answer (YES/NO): NO